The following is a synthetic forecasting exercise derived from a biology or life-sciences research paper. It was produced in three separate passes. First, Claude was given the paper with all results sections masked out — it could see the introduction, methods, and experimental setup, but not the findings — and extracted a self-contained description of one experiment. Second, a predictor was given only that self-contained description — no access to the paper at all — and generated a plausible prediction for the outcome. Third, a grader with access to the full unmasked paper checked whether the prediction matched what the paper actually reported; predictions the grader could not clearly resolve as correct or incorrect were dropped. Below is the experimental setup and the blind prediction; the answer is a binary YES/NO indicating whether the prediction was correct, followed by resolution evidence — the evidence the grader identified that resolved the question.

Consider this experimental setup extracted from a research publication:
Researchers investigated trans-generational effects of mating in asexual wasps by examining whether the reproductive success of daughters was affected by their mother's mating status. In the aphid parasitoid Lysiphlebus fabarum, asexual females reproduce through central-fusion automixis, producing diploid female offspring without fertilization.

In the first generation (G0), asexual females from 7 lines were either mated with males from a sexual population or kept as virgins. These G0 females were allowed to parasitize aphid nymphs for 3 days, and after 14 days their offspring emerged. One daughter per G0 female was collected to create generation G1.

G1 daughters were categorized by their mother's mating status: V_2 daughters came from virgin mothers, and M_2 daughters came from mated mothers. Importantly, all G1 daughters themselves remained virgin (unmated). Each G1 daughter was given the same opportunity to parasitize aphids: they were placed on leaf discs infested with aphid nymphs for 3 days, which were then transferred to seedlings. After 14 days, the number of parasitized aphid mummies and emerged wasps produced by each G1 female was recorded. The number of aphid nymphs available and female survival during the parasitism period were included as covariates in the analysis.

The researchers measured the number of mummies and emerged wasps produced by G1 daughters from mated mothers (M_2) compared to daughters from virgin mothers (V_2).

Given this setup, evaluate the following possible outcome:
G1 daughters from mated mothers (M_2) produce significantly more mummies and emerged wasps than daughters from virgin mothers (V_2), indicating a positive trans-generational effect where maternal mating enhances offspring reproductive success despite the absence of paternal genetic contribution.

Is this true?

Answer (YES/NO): NO